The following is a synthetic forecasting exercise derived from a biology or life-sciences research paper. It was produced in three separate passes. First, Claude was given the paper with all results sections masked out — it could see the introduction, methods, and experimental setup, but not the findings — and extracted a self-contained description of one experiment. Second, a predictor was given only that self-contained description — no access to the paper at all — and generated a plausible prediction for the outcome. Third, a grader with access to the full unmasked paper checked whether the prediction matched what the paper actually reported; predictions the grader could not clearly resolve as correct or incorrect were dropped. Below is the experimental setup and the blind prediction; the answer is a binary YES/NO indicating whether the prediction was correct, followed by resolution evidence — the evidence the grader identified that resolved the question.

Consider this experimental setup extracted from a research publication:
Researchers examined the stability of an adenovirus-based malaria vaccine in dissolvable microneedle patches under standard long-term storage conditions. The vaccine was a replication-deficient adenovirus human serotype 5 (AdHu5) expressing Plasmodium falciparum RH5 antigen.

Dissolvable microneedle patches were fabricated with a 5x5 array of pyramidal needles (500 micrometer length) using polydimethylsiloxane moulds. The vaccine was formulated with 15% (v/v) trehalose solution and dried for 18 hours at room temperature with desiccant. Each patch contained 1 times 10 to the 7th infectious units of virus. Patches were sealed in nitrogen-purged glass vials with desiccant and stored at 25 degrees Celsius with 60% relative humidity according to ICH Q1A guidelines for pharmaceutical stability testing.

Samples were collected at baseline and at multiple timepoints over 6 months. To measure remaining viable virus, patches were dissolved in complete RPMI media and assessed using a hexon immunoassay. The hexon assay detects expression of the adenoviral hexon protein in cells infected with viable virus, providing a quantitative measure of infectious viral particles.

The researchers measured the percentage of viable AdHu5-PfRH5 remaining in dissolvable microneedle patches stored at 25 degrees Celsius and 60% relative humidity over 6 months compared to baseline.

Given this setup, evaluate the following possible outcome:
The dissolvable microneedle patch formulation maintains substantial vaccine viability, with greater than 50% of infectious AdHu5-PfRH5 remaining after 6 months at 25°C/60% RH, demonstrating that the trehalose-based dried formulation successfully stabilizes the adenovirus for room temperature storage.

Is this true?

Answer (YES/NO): YES